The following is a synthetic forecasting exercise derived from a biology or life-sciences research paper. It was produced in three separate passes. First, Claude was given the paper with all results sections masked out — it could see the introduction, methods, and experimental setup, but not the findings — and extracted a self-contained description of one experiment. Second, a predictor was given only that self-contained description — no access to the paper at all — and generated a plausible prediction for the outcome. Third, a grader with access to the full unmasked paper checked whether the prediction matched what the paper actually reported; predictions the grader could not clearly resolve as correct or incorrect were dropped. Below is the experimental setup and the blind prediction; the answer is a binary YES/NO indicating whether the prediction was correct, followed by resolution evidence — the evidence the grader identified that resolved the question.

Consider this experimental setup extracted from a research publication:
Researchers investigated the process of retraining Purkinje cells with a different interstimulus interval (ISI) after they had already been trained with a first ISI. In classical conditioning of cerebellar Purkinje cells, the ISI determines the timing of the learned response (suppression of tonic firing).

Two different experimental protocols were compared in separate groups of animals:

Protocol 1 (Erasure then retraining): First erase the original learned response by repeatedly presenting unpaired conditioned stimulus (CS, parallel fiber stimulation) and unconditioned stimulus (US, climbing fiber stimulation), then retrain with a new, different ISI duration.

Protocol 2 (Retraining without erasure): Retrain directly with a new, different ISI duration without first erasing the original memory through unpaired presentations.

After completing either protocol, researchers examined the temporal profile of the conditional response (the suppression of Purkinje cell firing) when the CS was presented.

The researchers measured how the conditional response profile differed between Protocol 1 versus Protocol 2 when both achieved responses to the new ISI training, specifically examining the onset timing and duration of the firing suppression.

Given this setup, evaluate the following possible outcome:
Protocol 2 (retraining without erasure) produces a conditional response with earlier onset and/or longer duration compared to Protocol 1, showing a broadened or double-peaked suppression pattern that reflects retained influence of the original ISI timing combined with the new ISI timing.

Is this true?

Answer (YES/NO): NO